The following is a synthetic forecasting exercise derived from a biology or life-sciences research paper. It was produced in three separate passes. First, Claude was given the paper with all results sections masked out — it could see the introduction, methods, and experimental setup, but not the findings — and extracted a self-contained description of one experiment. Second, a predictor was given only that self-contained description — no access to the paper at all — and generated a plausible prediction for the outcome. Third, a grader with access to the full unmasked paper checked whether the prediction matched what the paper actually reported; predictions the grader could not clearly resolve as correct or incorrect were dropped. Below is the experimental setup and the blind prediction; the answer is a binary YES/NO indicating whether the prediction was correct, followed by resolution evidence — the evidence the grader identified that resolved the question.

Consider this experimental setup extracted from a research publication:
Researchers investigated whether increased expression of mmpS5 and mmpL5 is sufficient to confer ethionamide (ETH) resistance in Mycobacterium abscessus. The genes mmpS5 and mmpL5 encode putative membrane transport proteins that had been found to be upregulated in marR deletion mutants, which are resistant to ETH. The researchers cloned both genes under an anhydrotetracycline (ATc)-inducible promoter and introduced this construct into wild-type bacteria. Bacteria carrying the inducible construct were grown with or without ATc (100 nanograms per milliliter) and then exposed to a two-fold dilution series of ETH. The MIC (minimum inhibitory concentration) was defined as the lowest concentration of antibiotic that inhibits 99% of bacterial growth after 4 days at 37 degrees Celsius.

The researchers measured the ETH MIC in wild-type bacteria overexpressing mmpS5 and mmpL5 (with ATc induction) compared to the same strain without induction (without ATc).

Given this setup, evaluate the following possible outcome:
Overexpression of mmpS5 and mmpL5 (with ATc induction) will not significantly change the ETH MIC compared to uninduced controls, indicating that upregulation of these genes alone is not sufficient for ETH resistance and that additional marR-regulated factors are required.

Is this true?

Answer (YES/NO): NO